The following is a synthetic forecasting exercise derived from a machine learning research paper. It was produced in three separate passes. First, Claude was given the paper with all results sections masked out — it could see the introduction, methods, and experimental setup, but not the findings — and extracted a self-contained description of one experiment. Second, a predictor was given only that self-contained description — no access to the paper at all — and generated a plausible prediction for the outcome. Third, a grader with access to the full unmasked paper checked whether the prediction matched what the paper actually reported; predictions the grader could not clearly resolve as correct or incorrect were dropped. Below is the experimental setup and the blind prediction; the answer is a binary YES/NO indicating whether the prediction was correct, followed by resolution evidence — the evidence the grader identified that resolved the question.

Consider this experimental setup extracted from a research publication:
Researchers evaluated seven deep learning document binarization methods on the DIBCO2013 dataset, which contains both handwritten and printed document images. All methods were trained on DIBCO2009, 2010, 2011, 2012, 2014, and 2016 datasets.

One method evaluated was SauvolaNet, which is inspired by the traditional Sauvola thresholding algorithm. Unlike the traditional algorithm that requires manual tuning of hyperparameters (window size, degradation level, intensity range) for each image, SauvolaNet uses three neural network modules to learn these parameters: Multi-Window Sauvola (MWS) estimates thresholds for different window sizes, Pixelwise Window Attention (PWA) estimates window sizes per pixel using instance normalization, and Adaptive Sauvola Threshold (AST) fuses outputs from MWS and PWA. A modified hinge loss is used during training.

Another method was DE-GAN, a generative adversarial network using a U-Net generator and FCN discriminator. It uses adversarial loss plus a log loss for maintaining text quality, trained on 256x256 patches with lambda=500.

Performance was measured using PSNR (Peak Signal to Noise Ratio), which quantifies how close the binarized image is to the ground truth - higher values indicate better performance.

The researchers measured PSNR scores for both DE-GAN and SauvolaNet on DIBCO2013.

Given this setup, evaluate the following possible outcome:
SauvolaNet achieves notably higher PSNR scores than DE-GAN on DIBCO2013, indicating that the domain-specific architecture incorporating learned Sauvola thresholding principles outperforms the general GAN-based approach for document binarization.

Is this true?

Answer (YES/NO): NO